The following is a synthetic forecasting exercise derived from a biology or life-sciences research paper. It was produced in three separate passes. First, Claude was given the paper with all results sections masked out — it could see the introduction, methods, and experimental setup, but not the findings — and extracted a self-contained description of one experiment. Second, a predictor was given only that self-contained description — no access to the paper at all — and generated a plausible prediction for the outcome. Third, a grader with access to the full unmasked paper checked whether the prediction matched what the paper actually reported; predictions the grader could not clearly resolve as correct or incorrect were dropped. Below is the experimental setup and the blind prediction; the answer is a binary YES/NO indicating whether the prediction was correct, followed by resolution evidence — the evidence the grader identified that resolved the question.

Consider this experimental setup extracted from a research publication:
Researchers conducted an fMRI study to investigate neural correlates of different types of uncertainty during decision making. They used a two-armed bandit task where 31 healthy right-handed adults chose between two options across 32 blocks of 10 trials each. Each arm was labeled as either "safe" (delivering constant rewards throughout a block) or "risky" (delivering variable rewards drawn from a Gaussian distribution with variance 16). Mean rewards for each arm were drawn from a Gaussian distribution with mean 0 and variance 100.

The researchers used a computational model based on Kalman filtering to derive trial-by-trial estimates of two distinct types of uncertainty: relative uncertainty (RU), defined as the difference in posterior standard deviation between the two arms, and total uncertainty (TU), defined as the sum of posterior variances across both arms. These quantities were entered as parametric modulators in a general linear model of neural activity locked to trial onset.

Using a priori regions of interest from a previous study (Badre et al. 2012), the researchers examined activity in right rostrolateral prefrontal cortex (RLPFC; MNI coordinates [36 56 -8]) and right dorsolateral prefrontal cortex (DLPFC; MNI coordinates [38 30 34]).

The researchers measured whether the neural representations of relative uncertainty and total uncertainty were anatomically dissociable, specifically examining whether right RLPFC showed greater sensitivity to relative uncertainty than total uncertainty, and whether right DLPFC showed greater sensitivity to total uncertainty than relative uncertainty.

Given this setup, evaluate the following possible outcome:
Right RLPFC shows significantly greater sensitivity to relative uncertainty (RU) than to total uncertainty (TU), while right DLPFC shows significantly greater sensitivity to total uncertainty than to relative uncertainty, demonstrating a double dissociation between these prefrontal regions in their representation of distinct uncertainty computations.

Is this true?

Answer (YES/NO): NO